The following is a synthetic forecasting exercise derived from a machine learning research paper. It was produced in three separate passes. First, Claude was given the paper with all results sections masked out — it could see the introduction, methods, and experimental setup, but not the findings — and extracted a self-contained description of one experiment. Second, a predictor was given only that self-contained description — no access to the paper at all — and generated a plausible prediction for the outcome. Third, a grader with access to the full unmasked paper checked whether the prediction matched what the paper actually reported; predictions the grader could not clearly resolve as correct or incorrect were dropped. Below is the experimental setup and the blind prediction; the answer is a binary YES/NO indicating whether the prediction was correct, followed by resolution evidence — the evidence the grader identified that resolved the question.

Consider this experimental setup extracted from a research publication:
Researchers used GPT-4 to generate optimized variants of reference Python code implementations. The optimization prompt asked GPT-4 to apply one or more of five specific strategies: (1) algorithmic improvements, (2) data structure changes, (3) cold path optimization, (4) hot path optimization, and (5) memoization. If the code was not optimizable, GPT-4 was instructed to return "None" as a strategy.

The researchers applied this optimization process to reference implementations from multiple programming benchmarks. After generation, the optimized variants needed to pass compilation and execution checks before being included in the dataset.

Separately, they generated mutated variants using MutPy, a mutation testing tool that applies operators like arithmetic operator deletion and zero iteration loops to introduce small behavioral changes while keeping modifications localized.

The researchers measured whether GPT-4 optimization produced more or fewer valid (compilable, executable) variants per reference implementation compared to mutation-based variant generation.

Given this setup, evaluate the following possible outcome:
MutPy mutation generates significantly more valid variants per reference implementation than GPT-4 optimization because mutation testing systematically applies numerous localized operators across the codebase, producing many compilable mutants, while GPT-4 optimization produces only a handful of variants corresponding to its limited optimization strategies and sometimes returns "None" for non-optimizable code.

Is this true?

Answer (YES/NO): YES